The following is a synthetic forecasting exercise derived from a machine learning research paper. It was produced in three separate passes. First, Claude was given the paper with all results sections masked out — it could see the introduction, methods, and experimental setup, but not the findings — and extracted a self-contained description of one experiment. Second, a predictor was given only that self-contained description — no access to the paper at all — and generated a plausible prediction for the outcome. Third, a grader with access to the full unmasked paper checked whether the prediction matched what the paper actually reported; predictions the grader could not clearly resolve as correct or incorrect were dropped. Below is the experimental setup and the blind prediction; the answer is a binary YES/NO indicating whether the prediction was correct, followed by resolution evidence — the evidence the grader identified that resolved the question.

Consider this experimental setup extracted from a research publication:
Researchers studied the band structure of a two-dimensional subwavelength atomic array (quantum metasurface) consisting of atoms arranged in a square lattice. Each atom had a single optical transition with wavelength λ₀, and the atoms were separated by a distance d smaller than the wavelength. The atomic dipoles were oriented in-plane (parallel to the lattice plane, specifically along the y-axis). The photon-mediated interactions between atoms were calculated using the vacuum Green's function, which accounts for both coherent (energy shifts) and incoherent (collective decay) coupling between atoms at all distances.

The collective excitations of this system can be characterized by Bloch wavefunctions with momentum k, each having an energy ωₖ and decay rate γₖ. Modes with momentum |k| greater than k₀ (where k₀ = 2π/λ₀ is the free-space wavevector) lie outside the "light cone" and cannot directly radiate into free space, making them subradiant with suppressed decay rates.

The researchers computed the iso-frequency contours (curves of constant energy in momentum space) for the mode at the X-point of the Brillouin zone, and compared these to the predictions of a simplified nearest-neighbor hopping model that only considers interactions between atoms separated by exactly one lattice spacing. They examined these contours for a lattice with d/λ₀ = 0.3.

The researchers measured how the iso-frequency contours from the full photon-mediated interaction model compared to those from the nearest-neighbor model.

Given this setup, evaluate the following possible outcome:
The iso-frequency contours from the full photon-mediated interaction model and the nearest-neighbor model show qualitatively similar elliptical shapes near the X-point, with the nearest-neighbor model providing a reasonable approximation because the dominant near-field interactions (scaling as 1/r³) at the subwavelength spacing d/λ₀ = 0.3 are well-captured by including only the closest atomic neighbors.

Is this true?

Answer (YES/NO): NO